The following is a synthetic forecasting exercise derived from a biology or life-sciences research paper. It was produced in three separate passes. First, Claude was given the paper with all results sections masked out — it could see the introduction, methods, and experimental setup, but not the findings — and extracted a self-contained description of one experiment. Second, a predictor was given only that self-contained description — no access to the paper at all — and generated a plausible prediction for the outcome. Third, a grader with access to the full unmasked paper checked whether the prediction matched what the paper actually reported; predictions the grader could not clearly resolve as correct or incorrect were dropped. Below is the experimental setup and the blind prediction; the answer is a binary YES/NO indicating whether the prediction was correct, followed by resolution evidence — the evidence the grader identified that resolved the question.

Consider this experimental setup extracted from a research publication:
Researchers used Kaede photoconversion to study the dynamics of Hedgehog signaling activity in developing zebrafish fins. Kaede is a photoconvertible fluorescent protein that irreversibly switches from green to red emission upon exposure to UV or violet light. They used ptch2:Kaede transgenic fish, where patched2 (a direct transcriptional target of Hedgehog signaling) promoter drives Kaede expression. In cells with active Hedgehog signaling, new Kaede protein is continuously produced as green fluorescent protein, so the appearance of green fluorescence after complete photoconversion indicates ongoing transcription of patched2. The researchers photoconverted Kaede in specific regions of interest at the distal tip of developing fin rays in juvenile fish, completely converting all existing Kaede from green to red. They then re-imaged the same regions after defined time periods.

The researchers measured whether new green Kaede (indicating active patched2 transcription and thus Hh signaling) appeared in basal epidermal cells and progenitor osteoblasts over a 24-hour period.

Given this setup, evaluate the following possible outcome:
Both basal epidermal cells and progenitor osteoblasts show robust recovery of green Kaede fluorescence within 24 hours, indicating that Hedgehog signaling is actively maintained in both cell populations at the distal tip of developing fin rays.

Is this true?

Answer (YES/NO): NO